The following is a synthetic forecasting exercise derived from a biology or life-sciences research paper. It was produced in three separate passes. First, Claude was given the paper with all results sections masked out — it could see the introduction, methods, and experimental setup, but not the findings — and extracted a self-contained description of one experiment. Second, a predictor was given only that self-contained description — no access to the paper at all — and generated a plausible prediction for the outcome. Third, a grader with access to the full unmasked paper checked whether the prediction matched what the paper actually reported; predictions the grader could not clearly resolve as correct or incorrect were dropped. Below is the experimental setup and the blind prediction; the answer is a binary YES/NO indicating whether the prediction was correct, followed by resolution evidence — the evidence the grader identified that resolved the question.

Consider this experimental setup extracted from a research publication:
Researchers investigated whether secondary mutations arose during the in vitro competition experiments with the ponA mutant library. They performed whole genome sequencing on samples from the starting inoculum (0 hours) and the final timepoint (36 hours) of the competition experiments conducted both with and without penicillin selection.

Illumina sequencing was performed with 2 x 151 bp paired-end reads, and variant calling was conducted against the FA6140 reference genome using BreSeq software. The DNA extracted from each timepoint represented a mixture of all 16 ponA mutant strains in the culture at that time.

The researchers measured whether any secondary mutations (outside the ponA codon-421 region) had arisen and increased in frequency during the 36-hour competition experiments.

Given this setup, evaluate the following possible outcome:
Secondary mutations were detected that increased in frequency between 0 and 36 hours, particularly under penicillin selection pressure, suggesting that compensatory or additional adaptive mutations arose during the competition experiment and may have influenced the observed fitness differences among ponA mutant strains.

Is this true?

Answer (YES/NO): YES